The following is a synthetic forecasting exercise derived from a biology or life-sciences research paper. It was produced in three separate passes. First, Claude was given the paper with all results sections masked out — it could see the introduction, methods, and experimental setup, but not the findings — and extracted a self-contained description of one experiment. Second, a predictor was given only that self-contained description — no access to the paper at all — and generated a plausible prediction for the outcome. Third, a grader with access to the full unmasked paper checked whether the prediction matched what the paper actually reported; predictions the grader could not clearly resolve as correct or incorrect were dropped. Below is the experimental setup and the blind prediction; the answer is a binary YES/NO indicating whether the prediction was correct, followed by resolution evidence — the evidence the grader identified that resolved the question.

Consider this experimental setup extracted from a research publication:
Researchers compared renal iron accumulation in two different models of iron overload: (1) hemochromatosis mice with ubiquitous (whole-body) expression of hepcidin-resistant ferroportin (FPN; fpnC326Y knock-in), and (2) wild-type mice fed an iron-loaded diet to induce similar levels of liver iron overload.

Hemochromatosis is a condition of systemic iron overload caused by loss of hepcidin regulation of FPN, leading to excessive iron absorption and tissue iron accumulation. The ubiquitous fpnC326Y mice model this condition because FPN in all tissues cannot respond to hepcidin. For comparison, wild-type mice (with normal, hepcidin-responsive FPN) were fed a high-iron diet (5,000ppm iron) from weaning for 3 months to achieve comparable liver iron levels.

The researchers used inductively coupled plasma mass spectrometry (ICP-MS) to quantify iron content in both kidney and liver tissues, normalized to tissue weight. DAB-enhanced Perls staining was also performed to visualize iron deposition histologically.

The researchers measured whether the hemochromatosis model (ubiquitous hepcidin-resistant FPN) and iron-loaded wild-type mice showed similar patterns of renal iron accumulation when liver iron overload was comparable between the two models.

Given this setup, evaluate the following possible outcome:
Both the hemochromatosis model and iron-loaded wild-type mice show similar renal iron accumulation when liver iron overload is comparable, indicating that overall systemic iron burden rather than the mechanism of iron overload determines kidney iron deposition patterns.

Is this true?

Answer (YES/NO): NO